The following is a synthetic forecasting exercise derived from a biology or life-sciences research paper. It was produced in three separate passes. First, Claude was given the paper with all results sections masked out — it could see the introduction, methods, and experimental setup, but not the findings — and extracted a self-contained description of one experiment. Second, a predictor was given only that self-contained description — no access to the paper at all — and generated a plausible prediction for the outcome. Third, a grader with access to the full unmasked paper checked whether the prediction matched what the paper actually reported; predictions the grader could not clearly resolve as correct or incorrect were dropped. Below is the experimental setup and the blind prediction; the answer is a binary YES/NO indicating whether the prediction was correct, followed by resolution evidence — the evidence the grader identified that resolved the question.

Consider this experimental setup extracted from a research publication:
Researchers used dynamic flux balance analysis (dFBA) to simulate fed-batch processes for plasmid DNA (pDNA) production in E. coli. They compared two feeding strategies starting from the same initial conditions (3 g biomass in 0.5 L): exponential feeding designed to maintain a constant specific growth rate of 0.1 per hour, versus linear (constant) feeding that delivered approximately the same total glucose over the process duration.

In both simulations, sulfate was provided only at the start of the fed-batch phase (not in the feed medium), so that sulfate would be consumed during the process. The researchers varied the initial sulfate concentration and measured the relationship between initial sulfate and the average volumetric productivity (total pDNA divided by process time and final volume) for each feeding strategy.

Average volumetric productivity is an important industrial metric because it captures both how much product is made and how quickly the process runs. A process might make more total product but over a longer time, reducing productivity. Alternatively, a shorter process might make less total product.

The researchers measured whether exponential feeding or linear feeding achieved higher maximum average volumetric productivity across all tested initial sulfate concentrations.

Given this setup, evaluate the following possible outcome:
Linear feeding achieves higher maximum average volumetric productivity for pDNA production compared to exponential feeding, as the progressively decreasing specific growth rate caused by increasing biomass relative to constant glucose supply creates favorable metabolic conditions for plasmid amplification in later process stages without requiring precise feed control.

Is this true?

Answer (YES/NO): YES